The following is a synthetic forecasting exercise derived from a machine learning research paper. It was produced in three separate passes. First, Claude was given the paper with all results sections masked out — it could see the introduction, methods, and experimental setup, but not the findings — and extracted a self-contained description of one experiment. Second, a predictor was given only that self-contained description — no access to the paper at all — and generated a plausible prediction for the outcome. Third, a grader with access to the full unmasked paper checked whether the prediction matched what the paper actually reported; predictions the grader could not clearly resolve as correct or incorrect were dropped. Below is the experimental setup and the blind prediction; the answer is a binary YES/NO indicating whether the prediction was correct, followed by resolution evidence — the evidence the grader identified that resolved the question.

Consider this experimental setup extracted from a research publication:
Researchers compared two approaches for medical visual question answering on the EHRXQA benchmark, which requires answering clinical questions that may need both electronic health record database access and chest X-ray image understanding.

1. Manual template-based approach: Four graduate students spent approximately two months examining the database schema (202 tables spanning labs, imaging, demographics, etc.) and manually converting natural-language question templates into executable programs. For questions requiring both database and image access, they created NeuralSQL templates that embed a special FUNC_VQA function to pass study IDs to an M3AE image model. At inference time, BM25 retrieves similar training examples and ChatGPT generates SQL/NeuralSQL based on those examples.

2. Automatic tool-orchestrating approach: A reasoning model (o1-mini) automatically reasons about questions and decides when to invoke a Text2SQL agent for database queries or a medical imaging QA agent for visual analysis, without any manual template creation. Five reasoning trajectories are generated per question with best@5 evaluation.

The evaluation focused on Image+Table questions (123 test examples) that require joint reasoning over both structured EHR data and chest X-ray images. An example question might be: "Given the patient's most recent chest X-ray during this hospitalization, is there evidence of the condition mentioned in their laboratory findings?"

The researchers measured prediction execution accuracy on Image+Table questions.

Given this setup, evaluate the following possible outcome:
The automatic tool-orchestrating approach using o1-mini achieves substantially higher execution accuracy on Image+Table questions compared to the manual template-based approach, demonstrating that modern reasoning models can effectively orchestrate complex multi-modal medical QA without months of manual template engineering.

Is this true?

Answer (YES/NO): NO